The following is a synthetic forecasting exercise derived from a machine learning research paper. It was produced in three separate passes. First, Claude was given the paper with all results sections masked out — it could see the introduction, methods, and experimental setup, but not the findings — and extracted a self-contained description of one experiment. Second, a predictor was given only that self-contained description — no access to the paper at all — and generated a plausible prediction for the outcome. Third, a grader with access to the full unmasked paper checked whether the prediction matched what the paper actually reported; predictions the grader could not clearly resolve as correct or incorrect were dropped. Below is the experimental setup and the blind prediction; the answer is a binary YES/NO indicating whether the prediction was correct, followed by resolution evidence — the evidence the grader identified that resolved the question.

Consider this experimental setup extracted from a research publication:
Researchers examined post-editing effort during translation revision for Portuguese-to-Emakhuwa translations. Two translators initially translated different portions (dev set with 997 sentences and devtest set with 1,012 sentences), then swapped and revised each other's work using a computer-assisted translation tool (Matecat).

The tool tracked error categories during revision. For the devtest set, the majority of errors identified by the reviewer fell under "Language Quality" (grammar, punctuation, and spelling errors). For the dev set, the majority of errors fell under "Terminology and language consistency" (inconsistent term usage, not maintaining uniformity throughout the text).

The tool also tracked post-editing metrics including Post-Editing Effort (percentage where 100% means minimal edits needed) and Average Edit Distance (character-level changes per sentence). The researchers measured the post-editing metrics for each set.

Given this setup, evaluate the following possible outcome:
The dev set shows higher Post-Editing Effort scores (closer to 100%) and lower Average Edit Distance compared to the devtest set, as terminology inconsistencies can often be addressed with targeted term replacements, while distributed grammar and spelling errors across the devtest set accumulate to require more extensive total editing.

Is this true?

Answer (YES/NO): YES